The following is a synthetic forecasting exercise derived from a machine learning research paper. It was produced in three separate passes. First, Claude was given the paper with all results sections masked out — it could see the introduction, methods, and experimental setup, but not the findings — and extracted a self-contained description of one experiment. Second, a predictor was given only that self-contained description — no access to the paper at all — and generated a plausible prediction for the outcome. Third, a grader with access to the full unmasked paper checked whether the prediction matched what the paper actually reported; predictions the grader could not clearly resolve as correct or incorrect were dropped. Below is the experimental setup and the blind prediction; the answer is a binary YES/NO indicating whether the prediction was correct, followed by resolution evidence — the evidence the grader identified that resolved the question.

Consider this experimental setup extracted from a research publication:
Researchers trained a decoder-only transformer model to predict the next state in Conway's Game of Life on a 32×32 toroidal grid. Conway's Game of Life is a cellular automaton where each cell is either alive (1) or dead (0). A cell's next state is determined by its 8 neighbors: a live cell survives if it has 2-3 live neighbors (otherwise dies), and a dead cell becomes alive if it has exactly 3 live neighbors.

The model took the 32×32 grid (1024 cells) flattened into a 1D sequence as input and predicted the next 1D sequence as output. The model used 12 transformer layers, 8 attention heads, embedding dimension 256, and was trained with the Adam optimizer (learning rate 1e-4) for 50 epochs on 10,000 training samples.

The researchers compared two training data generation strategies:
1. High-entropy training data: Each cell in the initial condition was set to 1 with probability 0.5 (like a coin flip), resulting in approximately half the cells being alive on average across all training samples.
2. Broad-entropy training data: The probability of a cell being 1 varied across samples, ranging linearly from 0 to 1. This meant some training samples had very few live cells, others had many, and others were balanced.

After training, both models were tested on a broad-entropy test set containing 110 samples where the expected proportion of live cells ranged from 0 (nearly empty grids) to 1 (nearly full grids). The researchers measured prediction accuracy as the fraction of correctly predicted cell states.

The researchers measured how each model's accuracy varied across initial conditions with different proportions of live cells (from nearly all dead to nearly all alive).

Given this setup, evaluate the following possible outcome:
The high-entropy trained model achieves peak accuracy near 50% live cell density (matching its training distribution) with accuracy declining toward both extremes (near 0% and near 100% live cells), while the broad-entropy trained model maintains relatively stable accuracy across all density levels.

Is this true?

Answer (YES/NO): NO